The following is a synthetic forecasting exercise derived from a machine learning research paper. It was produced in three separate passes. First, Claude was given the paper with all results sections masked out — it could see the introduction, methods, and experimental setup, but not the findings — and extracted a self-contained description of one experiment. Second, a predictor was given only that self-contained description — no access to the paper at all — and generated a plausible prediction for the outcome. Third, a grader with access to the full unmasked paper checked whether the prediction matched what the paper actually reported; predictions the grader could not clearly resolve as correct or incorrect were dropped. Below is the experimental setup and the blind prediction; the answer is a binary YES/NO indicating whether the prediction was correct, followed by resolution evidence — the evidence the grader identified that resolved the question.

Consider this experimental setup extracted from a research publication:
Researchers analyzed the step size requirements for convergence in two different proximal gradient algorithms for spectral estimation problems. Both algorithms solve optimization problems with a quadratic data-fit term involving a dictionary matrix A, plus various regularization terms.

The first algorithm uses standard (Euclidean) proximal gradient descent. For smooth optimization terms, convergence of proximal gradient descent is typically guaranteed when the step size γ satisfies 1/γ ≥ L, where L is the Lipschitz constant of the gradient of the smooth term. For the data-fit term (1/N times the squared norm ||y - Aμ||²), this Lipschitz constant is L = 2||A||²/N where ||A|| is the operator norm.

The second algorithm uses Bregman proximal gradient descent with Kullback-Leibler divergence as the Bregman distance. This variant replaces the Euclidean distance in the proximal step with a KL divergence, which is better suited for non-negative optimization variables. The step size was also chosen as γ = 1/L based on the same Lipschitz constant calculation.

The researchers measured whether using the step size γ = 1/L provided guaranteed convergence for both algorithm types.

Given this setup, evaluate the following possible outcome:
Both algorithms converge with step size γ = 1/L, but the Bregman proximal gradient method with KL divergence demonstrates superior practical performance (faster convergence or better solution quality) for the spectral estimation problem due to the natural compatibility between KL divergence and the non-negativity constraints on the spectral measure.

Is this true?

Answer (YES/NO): NO